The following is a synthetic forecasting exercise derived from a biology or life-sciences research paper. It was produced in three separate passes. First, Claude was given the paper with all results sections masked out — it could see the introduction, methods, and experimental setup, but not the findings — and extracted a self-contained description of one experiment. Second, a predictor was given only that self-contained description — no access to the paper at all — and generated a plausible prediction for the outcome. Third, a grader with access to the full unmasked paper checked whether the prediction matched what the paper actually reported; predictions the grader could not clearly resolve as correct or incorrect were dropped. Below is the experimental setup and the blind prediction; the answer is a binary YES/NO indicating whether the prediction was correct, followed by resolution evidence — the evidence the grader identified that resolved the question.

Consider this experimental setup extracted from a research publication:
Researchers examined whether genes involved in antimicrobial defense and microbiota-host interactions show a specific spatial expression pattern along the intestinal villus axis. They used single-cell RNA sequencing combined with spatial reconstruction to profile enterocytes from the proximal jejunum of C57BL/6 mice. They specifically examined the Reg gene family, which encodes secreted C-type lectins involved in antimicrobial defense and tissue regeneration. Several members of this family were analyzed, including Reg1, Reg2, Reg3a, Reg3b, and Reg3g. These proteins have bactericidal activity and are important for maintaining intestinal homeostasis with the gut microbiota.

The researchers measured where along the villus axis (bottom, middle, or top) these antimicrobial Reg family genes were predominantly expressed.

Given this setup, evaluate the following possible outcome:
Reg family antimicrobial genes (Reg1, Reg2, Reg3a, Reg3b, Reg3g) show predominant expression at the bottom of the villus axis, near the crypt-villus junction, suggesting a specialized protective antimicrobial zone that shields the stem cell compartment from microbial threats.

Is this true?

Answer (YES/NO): YES